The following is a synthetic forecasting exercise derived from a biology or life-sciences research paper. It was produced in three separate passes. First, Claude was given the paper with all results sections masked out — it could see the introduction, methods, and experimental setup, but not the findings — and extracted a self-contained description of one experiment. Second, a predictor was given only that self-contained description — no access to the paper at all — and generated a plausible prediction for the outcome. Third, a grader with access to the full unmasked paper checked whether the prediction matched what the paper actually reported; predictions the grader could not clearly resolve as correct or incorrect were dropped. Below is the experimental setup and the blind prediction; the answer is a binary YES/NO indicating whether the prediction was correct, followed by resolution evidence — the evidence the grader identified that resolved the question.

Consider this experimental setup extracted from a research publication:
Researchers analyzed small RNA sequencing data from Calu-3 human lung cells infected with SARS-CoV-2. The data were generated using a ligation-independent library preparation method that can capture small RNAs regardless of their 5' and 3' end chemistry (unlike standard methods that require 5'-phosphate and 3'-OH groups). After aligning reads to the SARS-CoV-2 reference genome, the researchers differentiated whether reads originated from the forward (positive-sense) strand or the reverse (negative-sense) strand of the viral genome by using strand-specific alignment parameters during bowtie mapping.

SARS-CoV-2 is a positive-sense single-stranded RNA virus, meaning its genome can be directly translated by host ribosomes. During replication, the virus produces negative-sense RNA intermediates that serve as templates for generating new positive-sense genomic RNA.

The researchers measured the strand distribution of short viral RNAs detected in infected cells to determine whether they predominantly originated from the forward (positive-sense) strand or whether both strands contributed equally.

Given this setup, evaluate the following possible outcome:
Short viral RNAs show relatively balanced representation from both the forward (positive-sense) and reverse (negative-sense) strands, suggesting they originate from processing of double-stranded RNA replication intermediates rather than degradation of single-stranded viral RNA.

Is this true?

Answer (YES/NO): NO